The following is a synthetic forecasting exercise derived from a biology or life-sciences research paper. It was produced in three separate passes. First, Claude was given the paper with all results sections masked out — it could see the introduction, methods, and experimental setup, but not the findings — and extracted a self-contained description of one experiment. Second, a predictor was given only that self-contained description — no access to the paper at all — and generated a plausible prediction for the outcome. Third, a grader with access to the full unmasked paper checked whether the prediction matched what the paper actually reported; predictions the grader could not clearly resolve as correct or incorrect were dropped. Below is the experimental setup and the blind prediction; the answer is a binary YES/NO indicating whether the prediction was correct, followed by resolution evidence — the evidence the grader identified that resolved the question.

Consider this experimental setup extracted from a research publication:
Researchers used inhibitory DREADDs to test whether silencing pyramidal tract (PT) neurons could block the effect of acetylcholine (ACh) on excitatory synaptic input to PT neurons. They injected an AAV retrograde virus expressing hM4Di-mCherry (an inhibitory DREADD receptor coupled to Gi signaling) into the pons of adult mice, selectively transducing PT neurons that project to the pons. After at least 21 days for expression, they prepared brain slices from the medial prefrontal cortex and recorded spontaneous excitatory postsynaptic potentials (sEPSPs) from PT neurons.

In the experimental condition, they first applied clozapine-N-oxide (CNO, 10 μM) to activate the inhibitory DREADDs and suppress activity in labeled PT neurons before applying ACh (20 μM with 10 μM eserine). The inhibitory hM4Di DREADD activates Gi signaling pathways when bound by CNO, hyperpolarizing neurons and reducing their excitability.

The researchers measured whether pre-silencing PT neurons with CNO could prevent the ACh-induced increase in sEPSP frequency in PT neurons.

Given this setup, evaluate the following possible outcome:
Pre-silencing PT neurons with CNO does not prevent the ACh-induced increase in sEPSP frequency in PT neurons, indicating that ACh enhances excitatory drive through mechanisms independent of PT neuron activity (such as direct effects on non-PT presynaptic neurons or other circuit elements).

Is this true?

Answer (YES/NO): NO